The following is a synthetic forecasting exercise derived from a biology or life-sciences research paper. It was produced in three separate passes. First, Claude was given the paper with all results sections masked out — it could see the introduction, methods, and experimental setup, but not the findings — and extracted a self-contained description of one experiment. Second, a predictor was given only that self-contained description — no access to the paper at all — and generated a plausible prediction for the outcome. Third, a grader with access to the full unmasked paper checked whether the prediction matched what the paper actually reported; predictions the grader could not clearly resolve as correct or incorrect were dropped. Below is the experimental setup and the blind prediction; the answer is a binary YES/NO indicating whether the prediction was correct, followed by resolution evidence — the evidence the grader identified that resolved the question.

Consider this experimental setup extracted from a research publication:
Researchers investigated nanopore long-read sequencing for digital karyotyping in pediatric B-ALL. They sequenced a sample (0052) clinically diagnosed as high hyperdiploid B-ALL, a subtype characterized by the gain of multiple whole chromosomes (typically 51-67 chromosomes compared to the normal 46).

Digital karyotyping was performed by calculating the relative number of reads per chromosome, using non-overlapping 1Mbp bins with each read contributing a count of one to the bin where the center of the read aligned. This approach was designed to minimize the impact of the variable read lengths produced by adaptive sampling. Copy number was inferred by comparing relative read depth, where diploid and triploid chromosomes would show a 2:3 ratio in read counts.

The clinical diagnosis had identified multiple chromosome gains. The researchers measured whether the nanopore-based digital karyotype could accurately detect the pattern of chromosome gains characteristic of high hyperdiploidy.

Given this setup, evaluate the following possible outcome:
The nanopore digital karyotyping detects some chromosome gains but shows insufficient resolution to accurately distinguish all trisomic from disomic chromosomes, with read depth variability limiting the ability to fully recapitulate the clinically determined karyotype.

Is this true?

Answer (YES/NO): NO